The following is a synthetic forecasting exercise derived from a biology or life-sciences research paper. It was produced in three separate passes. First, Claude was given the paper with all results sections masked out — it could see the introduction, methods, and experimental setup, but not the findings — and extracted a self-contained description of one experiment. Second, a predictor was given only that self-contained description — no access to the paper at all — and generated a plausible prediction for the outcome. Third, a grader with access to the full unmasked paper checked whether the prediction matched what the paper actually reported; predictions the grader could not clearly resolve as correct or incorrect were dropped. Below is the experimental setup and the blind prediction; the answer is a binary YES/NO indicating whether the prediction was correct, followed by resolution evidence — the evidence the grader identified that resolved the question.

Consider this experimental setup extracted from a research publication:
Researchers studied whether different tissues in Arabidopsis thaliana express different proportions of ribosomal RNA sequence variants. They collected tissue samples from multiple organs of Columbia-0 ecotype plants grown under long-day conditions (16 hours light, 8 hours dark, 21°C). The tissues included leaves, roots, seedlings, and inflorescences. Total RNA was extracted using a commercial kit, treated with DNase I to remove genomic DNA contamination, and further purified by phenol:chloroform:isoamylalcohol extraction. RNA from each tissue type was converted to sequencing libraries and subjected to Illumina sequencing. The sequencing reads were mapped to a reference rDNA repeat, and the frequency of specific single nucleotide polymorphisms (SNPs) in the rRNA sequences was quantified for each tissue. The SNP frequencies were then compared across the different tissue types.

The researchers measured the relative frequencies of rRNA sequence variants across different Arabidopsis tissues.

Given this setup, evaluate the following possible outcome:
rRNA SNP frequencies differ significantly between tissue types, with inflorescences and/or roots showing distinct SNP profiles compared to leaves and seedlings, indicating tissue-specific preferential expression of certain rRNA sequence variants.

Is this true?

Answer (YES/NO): NO